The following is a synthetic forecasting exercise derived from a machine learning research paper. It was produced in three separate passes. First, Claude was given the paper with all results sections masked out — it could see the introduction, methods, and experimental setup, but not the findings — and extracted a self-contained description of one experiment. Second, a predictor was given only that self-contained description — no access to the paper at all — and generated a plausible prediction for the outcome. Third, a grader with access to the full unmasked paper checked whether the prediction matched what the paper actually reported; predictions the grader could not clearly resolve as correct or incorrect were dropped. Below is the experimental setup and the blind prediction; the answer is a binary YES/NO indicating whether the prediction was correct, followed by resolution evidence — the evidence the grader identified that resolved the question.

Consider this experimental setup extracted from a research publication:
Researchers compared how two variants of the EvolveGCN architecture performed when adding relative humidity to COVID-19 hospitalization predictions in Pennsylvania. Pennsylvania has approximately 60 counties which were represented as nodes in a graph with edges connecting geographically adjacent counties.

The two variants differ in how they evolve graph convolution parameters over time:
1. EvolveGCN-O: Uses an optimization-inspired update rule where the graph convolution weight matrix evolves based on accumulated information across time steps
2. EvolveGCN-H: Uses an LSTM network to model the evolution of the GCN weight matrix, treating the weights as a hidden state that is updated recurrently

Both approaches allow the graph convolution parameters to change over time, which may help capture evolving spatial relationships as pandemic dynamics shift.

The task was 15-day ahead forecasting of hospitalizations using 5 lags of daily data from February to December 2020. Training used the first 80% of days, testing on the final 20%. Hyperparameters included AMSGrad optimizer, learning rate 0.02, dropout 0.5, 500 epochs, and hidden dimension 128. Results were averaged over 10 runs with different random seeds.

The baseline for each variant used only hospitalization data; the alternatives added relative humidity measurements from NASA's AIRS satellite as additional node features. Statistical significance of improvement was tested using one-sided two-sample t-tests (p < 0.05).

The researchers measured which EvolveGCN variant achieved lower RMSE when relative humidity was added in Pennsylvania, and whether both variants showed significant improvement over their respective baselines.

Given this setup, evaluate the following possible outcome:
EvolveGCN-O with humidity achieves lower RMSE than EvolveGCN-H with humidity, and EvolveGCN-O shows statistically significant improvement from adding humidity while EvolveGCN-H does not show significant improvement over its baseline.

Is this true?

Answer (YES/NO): NO